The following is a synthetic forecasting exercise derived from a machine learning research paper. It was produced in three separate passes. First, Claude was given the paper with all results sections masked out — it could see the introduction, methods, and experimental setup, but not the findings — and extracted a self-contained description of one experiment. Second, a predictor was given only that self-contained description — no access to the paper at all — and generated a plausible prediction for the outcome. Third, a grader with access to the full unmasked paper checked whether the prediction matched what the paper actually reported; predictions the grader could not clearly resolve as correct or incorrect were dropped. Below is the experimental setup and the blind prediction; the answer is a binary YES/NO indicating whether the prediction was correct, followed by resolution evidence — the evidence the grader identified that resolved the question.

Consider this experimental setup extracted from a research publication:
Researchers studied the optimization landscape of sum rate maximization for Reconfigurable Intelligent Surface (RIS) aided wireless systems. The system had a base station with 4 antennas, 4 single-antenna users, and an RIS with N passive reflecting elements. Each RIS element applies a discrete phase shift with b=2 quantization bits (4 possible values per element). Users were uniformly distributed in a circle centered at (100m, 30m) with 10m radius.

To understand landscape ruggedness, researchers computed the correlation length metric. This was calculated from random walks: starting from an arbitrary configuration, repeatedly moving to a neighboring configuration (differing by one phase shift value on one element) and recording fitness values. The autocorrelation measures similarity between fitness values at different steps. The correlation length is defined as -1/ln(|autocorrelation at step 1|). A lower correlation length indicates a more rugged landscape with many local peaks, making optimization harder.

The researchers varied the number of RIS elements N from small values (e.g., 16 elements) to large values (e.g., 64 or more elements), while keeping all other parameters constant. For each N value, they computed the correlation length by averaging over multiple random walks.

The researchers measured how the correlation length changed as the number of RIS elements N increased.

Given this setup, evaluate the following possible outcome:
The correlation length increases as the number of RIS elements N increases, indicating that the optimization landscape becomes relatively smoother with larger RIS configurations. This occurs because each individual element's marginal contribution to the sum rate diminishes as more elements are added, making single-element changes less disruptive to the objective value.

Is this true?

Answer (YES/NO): NO